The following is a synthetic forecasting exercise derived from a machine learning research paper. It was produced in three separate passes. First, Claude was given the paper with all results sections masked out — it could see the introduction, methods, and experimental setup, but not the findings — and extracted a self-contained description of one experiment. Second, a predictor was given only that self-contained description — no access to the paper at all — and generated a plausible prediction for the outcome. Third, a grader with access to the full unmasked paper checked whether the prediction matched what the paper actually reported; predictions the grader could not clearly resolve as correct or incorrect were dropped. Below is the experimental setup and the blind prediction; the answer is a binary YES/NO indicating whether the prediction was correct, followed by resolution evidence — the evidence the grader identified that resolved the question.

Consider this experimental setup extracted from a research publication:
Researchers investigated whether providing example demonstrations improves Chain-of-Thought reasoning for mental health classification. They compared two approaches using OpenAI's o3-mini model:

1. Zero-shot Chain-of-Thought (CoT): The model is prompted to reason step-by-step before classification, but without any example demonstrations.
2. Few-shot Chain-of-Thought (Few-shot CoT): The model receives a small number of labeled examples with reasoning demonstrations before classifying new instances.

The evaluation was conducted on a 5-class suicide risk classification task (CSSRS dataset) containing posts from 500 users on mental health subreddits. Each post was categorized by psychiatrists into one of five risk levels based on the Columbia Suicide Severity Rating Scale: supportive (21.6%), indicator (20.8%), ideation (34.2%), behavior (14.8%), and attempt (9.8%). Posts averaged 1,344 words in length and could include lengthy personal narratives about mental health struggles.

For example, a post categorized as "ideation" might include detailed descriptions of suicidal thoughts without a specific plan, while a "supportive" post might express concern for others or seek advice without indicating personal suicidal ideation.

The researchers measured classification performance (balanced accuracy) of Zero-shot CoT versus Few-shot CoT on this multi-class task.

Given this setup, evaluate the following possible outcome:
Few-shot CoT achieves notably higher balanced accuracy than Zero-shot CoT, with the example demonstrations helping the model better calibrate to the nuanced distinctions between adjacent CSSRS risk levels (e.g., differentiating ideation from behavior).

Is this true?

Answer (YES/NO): YES